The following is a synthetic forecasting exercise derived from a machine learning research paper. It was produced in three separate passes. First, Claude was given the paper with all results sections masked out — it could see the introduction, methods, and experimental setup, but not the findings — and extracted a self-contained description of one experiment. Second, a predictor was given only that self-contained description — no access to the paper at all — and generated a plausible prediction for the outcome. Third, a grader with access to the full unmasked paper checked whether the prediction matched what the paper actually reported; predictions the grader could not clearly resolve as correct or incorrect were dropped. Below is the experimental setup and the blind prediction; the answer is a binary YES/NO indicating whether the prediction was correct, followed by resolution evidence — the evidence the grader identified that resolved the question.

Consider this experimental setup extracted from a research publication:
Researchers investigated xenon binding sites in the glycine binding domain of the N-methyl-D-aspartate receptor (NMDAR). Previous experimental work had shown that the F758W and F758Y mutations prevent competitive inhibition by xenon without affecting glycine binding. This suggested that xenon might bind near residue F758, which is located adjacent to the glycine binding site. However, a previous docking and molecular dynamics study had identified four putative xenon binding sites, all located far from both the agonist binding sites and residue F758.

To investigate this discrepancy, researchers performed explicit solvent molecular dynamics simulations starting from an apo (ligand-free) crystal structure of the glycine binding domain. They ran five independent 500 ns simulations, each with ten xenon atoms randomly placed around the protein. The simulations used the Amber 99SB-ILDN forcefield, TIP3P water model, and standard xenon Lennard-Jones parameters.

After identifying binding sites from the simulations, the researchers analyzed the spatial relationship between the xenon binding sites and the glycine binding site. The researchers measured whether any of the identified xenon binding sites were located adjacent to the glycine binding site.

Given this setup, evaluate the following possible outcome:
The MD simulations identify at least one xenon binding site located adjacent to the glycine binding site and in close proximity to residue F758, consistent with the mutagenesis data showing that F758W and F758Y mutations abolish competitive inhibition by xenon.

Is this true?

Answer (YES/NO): YES